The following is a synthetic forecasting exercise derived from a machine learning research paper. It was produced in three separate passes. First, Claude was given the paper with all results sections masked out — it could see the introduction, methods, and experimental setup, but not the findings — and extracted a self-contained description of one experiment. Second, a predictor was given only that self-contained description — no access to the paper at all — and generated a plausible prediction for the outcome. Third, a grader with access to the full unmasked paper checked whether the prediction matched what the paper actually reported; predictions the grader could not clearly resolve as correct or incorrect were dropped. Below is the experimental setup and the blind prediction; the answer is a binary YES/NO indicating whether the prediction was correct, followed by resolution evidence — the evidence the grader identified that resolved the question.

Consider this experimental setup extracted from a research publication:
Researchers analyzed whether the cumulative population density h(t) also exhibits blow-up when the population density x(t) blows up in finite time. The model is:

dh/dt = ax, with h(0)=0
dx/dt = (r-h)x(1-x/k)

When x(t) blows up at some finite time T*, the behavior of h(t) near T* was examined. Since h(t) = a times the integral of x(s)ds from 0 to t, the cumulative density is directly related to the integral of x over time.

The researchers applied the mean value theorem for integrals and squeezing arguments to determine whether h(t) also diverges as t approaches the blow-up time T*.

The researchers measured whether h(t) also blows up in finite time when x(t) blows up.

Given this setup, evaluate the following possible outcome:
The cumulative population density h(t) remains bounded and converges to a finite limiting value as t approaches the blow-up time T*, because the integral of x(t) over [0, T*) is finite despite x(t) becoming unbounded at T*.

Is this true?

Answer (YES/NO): NO